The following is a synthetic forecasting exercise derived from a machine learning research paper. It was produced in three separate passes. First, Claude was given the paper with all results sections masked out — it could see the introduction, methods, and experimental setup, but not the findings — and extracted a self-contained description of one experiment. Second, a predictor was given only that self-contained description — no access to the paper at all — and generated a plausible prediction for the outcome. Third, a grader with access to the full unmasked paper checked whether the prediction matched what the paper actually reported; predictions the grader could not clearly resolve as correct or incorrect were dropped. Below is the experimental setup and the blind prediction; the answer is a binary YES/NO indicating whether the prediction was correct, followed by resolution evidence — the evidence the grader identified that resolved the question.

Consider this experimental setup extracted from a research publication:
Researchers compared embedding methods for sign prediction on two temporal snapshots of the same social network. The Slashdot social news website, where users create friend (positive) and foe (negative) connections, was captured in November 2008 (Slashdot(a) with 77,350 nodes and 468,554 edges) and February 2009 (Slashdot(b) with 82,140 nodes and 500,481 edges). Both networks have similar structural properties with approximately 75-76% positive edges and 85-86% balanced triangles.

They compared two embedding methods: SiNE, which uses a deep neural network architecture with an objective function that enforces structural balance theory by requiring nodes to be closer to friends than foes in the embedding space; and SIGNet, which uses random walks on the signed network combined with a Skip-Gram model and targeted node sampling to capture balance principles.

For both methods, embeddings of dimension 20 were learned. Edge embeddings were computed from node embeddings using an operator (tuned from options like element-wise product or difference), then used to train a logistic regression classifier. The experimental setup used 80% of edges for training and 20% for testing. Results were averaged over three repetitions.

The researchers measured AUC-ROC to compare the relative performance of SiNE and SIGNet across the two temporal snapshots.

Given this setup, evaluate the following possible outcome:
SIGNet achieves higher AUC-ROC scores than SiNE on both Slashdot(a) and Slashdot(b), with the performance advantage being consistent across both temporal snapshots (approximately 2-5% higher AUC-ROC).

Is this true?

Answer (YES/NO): YES